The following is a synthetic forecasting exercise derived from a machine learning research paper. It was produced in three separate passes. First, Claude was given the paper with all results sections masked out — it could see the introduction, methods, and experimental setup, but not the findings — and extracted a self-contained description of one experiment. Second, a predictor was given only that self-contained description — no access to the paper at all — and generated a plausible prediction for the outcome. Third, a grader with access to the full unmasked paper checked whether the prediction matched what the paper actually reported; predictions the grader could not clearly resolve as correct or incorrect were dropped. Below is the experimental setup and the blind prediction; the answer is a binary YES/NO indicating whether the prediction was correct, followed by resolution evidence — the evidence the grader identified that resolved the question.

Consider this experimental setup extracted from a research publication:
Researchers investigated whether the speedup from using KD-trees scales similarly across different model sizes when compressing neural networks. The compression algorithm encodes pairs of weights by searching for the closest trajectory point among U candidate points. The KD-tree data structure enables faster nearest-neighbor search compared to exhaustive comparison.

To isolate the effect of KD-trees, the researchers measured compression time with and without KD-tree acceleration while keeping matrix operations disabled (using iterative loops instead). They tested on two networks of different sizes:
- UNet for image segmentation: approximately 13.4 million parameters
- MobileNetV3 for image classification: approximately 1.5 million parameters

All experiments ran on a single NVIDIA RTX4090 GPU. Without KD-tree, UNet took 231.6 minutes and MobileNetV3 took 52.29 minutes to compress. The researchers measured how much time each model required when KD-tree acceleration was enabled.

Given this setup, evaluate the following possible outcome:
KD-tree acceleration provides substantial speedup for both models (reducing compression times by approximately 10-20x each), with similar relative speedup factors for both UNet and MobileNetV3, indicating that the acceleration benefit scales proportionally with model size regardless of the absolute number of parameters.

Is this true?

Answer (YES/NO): NO